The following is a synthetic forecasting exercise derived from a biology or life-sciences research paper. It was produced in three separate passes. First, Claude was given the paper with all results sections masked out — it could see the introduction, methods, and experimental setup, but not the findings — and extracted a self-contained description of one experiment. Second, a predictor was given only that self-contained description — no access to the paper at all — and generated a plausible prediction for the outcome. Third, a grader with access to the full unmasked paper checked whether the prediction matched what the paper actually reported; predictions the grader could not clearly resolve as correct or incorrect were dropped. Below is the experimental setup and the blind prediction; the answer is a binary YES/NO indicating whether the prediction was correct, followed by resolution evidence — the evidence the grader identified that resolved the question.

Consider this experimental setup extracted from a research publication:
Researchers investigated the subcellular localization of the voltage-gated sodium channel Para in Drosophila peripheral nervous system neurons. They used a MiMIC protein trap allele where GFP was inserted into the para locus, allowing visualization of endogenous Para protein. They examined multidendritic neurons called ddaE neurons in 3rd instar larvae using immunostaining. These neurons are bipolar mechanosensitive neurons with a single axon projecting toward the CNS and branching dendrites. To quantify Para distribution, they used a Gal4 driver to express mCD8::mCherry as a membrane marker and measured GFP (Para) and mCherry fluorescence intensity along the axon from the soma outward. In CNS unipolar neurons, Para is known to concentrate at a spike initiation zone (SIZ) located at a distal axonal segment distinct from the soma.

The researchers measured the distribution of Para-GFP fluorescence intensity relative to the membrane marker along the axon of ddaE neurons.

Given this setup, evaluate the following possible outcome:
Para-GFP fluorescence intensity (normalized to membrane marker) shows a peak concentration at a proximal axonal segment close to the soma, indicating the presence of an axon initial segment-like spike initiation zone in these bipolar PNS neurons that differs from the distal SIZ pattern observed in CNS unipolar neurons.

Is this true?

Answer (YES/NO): YES